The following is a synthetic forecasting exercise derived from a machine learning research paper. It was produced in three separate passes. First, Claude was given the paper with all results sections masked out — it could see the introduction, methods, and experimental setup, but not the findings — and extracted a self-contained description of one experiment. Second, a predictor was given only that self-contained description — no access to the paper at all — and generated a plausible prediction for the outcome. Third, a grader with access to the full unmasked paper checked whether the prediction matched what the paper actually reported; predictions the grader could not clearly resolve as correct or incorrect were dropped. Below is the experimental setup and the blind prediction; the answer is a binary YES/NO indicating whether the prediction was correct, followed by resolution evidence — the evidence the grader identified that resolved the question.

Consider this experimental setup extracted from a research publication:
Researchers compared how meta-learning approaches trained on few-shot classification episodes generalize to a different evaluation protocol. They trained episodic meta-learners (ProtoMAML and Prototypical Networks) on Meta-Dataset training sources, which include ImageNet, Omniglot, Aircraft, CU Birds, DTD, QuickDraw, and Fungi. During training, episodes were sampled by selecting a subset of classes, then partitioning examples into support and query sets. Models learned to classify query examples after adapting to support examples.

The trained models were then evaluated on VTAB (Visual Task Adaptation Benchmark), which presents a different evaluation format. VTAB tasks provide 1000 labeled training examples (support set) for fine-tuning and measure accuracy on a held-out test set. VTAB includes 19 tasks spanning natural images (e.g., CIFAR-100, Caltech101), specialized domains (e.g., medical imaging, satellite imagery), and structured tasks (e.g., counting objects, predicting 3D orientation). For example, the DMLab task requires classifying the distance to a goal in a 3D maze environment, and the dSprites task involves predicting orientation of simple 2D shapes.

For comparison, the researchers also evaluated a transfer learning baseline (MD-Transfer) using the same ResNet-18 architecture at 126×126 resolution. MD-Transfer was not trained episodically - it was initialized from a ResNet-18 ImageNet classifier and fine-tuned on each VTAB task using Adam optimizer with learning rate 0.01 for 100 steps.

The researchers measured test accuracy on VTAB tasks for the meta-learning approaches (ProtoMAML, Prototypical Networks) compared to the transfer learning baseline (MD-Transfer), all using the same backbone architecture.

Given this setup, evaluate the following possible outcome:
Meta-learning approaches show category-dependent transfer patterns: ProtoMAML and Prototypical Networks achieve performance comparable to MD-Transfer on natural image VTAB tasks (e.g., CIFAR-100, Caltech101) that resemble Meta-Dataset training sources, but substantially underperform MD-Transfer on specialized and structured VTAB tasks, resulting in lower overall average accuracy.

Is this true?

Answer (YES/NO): NO